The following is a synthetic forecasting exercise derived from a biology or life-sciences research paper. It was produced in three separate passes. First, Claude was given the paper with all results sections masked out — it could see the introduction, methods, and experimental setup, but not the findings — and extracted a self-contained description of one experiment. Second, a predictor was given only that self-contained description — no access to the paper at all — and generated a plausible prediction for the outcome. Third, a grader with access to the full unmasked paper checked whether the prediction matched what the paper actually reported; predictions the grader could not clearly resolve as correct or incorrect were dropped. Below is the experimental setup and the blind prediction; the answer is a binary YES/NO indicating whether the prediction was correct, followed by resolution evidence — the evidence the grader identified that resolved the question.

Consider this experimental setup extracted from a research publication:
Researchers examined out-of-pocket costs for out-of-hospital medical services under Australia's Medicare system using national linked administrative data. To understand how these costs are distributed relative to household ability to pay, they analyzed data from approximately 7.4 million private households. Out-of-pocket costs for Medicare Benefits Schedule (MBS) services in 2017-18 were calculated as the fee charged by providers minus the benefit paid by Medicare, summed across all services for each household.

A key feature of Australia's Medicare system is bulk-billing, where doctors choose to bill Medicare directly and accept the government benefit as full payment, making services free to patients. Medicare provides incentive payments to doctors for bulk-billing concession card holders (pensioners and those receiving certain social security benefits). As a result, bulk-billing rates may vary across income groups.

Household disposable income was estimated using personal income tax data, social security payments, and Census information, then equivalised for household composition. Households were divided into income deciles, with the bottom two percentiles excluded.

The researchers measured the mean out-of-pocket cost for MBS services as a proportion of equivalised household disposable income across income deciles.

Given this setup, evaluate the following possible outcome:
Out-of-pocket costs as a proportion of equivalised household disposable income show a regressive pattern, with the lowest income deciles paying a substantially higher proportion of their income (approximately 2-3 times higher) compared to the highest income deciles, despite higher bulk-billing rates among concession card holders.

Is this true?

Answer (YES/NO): NO